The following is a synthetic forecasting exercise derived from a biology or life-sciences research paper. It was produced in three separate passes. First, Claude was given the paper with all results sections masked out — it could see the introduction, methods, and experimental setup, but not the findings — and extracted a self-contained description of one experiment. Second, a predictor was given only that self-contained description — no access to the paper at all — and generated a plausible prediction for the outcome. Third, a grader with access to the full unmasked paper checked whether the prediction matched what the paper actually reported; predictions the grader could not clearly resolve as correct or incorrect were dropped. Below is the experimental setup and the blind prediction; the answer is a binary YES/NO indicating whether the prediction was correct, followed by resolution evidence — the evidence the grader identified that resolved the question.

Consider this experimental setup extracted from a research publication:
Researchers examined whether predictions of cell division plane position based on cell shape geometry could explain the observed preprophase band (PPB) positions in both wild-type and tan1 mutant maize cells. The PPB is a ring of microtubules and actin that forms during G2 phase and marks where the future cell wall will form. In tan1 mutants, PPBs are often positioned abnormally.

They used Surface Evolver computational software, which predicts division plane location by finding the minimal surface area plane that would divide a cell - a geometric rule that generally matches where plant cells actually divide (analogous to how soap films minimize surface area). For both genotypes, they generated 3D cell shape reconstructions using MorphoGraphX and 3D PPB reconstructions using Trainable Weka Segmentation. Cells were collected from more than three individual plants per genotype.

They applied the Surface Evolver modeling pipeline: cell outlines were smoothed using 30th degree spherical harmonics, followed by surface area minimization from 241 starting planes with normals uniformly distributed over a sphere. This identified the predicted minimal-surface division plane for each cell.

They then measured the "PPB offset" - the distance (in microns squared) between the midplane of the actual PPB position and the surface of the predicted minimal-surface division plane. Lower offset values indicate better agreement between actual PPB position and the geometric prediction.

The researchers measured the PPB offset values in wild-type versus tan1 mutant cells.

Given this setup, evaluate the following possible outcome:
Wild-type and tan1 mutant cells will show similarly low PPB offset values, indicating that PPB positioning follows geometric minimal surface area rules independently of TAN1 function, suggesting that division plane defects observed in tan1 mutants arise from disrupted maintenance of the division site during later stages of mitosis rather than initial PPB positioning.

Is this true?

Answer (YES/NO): NO